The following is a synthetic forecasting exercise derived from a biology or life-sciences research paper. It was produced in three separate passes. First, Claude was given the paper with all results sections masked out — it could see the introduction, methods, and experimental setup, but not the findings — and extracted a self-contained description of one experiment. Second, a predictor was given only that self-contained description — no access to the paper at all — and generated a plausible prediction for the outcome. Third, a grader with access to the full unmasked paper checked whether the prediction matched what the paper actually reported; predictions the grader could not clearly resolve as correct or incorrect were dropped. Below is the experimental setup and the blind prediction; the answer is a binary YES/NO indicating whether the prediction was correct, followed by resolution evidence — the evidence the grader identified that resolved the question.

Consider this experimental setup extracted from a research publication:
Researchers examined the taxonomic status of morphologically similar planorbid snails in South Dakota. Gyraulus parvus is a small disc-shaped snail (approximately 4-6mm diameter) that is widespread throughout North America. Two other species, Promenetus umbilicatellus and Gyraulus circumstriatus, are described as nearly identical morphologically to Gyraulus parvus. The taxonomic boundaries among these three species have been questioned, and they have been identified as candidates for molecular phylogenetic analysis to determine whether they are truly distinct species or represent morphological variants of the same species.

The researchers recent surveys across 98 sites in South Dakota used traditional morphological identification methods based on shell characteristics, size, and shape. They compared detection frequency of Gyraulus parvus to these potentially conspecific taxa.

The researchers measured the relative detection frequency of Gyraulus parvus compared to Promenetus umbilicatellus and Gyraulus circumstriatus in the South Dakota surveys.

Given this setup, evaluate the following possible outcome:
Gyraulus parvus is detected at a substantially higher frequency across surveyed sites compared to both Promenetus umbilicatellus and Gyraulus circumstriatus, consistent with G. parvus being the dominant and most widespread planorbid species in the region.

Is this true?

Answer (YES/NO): YES